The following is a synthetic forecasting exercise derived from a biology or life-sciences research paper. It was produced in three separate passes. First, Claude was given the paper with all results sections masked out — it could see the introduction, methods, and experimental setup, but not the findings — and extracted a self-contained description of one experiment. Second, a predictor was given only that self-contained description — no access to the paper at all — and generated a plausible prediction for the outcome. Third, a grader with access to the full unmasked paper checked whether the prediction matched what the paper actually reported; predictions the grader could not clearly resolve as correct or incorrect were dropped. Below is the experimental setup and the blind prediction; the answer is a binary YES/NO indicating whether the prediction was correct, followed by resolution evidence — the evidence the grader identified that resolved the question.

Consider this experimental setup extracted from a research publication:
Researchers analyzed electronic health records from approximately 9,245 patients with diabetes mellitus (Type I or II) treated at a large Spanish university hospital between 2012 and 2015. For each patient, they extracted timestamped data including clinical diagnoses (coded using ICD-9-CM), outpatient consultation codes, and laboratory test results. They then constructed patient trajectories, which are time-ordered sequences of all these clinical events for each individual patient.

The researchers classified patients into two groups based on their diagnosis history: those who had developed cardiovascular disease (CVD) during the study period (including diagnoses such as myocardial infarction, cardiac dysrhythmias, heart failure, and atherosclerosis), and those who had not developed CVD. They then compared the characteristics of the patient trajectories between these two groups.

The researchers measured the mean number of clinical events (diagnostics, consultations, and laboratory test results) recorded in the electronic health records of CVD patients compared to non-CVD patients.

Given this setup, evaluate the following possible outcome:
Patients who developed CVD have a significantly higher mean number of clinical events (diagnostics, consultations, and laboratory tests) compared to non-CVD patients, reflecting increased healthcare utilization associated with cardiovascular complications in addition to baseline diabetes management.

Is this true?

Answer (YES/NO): YES